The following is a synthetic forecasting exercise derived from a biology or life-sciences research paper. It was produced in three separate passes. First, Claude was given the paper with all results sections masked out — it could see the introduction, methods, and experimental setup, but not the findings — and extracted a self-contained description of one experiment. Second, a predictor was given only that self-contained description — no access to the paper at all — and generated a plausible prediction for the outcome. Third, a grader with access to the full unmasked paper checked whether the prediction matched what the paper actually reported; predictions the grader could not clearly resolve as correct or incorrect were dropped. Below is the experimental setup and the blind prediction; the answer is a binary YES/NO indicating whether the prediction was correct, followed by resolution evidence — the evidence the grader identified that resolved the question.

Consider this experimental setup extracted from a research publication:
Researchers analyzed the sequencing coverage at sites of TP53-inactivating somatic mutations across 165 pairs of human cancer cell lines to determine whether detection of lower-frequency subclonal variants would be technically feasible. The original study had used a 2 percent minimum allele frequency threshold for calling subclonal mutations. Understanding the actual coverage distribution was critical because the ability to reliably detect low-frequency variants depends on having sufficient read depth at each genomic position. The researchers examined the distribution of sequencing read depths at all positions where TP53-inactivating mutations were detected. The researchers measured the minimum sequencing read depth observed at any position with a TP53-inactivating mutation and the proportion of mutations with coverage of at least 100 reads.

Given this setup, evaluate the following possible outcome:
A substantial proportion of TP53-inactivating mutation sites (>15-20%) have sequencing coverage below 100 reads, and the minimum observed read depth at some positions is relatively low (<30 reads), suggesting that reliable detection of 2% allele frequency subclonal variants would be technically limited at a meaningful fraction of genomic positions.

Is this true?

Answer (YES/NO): NO